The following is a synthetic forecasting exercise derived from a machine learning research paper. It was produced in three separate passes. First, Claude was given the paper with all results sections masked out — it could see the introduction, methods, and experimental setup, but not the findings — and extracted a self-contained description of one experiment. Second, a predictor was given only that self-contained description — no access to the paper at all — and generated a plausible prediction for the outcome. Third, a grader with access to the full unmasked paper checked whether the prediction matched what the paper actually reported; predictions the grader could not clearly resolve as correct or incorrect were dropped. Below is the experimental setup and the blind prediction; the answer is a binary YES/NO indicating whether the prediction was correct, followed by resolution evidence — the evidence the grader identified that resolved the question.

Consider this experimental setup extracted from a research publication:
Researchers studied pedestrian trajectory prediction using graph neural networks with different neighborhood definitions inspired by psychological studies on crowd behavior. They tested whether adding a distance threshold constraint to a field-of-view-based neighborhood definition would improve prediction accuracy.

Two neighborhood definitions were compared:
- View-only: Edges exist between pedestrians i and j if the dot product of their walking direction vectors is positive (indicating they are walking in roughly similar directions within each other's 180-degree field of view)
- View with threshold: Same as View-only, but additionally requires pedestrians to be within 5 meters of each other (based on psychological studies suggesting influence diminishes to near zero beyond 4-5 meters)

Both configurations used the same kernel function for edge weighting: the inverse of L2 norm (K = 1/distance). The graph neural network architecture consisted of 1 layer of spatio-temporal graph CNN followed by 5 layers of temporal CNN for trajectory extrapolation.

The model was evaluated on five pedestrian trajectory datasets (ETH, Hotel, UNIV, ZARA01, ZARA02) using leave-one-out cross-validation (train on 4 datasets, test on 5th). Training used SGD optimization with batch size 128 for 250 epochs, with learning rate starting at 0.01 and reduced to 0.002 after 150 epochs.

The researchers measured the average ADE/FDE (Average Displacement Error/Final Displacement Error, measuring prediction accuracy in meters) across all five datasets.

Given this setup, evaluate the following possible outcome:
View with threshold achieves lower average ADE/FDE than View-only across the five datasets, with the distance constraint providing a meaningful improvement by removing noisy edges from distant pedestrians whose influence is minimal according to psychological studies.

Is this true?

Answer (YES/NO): NO